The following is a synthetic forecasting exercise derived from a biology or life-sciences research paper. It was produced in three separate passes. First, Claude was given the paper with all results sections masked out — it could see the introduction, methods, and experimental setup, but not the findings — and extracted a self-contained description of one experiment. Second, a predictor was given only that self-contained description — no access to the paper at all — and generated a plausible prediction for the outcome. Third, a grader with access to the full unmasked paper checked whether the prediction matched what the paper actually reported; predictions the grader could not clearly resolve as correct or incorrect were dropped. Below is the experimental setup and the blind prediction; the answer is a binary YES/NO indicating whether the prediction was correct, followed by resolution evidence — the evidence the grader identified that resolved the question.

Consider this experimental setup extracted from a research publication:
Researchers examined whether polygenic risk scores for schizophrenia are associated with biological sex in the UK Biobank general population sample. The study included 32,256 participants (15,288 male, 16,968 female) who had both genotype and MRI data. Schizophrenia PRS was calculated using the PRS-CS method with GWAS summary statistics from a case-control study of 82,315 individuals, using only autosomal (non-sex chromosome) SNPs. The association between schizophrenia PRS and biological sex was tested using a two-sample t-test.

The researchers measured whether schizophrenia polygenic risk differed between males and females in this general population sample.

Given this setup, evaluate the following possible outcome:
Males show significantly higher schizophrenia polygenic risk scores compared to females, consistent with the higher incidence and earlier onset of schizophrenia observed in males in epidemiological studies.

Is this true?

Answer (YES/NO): NO